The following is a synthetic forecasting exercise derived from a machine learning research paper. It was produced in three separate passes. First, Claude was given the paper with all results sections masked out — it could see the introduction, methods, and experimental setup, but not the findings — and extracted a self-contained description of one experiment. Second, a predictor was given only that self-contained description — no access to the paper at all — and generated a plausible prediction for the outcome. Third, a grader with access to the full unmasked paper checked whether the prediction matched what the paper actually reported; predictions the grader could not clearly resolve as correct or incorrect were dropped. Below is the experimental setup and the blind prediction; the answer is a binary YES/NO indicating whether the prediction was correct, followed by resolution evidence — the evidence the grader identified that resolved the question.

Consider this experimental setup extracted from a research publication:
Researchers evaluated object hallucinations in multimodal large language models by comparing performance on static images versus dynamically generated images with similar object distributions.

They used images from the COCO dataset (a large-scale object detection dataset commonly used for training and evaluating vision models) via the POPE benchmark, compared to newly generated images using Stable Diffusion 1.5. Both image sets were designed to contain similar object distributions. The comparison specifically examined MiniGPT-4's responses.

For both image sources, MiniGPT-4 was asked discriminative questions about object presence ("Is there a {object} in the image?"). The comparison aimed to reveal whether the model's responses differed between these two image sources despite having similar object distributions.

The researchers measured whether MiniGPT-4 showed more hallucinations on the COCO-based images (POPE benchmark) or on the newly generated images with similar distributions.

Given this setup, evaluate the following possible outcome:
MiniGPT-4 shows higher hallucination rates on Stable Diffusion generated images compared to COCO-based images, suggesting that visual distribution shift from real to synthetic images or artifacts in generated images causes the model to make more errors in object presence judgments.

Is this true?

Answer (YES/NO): NO